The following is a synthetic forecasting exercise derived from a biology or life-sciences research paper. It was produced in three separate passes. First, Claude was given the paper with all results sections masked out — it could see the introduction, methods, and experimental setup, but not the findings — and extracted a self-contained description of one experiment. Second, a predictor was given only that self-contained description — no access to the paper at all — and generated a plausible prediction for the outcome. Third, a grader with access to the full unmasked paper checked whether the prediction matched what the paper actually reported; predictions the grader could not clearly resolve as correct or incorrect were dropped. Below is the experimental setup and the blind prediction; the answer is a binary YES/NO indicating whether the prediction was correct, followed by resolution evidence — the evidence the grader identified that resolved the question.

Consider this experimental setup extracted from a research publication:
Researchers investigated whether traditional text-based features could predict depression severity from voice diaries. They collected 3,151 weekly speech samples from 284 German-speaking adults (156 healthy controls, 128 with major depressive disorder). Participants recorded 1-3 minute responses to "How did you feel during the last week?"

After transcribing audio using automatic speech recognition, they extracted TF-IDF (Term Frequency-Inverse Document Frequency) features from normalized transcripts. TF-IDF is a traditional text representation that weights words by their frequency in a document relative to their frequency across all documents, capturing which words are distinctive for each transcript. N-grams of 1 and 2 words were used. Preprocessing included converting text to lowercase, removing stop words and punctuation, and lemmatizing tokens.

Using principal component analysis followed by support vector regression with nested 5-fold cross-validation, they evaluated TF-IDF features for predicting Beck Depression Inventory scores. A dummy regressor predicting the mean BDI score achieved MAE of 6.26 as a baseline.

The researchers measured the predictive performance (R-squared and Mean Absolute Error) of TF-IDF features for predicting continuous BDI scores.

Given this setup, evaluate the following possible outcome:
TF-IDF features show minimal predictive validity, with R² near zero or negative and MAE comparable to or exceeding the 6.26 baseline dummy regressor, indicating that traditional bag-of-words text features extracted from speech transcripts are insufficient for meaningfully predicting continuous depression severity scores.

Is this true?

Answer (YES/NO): NO